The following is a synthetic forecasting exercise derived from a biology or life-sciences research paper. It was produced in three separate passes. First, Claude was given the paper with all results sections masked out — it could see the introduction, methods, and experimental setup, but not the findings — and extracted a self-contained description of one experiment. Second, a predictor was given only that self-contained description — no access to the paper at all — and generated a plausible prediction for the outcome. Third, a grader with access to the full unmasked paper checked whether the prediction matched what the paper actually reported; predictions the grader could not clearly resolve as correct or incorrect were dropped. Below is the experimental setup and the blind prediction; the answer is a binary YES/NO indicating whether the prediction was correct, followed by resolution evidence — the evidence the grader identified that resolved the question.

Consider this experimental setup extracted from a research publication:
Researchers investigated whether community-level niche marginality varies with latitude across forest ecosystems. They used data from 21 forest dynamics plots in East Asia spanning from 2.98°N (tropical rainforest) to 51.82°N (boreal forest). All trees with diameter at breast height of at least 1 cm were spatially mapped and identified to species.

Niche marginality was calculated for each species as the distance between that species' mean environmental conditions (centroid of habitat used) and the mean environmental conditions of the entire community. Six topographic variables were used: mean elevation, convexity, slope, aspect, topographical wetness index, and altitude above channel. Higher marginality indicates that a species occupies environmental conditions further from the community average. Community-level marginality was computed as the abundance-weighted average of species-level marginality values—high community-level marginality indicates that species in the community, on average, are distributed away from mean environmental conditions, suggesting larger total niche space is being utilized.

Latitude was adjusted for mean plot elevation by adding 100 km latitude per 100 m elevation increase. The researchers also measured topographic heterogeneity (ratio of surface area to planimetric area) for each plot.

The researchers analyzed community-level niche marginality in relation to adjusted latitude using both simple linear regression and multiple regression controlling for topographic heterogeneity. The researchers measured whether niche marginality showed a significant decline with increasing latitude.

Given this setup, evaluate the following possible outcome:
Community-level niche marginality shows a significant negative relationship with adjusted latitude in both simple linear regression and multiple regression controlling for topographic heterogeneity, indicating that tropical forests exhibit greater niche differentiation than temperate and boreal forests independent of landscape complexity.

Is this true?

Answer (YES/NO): NO